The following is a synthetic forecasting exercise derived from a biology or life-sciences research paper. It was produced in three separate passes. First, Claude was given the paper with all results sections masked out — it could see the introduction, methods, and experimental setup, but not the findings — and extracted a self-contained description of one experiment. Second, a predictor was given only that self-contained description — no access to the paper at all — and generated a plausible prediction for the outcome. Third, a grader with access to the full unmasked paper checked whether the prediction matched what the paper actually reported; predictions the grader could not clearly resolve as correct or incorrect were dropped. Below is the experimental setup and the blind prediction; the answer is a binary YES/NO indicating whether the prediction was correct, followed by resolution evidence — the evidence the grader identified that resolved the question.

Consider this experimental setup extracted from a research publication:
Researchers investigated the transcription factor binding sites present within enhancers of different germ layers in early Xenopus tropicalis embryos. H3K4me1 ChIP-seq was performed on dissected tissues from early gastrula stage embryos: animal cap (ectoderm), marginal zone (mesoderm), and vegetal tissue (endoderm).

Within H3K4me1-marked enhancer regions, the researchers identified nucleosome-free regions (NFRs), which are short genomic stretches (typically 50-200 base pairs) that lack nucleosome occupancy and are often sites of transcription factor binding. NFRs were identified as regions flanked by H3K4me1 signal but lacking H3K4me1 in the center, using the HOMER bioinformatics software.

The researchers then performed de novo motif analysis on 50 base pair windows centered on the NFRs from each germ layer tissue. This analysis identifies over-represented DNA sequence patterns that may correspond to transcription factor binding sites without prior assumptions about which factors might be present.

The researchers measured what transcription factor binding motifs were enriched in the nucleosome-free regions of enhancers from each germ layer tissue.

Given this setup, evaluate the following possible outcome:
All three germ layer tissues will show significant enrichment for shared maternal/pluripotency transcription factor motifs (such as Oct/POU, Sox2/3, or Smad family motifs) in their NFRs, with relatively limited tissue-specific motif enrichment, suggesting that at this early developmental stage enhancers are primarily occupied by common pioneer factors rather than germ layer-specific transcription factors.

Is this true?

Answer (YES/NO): NO